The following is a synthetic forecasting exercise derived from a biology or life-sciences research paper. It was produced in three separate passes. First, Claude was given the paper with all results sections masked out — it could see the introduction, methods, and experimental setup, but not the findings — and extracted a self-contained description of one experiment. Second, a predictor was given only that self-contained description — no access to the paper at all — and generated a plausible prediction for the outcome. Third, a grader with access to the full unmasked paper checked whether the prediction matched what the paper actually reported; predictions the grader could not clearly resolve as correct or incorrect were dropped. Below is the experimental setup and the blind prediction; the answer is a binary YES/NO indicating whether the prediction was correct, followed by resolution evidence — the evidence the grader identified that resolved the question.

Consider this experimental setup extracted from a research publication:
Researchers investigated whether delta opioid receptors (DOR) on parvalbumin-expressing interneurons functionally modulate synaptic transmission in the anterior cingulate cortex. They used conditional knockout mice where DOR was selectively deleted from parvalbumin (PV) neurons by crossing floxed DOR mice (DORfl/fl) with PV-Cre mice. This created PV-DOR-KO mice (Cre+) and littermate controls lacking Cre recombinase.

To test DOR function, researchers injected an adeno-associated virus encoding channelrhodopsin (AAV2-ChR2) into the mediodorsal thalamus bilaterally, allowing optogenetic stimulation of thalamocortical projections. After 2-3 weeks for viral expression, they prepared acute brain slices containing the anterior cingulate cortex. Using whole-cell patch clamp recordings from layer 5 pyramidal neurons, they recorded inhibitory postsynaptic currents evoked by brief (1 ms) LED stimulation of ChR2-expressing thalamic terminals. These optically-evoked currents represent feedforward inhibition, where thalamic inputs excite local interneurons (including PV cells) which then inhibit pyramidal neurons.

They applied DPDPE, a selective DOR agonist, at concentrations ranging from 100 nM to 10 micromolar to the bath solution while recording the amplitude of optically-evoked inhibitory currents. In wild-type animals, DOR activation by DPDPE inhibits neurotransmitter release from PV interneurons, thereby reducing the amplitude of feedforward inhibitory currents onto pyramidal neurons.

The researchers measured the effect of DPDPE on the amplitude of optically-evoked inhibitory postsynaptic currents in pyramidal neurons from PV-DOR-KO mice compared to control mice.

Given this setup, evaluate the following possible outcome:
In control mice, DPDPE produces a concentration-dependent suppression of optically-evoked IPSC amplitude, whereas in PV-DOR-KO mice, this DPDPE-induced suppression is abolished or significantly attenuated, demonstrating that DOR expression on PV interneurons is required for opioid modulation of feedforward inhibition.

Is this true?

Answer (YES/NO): YES